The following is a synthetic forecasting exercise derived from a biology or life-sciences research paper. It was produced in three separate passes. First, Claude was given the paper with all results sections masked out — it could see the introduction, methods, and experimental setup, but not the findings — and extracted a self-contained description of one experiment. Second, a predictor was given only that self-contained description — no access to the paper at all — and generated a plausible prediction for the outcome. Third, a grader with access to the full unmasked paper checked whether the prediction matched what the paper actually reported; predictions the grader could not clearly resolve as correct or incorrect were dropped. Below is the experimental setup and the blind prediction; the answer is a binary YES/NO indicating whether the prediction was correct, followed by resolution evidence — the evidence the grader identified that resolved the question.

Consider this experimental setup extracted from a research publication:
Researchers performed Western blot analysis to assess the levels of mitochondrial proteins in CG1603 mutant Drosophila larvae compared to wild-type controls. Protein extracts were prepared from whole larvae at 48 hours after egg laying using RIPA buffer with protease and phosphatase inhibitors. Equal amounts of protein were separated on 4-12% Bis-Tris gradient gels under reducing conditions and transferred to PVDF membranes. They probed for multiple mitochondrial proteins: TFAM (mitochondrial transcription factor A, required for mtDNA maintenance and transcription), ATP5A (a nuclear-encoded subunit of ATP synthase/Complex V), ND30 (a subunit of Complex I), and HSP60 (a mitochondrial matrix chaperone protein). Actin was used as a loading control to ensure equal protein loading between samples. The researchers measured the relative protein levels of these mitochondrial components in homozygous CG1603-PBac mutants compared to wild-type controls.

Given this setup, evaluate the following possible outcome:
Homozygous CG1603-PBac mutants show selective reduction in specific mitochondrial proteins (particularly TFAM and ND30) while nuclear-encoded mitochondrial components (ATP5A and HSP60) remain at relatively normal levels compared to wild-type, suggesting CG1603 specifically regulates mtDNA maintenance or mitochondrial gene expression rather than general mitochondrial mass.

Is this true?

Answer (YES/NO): NO